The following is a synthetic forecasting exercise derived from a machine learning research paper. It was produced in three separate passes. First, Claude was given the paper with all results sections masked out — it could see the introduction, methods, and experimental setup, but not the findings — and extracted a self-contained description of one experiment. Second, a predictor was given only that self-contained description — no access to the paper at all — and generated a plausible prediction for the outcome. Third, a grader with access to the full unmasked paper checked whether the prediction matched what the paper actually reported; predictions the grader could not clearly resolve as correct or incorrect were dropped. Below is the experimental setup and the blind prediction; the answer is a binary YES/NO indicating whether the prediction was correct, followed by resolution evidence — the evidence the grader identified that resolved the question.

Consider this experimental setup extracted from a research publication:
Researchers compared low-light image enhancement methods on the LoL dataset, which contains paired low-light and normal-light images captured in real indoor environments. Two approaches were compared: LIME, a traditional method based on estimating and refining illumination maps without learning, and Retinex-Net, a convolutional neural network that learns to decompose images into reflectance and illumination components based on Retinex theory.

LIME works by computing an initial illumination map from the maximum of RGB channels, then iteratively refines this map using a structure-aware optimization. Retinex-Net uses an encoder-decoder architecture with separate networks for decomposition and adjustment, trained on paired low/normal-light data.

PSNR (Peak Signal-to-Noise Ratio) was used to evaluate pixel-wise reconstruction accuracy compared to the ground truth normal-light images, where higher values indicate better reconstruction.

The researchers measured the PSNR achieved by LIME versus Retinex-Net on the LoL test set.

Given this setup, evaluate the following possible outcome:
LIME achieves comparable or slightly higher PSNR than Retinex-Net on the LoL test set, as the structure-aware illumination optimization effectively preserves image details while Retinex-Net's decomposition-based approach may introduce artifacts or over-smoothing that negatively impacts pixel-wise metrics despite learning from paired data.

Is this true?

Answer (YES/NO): YES